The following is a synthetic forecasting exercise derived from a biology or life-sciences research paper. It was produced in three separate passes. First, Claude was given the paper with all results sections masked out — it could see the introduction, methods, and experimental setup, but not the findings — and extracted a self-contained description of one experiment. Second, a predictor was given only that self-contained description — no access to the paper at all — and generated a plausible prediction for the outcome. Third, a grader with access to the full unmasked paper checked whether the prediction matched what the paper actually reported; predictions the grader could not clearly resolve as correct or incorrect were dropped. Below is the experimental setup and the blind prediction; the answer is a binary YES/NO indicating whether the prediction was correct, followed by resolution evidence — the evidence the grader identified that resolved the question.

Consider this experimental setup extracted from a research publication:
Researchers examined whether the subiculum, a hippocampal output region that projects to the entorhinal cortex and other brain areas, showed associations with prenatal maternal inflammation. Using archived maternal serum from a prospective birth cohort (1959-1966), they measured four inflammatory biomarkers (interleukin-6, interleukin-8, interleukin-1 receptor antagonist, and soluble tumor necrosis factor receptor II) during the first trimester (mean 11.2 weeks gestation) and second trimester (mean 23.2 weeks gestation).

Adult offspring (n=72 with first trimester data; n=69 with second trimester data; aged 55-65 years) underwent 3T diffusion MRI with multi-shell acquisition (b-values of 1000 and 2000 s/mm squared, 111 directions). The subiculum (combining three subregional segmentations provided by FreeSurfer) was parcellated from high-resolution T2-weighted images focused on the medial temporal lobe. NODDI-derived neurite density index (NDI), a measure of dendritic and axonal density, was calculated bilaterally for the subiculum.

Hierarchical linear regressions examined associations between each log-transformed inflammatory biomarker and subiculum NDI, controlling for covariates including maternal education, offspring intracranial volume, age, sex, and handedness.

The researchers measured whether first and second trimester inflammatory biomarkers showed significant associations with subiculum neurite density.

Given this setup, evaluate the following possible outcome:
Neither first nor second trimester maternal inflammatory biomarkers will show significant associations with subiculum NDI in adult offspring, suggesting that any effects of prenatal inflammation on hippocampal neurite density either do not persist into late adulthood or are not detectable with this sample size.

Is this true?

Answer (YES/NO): NO